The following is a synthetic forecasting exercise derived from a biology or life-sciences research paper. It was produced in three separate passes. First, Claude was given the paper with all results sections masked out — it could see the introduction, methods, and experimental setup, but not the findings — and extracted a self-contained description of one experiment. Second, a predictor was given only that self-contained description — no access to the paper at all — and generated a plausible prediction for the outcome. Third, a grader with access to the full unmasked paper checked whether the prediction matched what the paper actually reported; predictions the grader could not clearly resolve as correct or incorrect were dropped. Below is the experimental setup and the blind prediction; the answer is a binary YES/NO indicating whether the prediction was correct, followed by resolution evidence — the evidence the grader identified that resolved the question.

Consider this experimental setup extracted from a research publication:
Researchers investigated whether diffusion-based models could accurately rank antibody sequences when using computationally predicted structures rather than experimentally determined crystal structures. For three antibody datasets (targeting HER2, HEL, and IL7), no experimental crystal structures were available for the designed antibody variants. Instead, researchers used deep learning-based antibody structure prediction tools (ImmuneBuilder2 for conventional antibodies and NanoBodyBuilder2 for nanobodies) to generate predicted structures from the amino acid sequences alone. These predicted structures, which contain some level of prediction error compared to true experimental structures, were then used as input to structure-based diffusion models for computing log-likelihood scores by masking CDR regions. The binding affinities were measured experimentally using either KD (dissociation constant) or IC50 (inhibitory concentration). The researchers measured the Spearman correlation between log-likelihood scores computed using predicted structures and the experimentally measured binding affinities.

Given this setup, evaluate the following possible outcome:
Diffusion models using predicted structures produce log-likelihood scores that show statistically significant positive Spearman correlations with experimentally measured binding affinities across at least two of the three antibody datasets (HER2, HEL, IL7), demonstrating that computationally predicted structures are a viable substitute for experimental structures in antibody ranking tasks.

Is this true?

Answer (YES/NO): YES